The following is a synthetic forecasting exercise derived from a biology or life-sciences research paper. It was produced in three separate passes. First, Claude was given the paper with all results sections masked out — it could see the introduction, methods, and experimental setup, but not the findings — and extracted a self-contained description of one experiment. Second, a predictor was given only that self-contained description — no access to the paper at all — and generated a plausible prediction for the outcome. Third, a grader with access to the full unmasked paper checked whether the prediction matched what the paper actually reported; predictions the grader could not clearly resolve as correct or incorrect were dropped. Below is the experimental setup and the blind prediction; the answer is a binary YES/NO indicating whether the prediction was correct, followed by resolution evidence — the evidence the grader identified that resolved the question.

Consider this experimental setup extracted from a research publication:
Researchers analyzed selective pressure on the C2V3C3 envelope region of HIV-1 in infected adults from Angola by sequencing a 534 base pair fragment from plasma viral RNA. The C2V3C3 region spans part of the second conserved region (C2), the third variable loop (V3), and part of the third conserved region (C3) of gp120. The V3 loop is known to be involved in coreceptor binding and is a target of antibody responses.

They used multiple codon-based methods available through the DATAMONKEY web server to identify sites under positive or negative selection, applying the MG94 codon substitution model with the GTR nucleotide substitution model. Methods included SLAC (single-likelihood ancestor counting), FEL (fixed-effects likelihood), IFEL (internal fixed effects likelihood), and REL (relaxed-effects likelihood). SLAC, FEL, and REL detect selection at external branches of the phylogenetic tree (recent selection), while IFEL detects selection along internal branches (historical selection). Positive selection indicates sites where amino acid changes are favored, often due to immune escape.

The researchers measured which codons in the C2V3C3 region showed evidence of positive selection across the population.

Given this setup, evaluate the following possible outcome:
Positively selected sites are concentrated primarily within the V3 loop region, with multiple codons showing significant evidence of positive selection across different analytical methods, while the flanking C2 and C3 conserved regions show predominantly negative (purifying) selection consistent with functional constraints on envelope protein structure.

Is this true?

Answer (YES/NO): NO